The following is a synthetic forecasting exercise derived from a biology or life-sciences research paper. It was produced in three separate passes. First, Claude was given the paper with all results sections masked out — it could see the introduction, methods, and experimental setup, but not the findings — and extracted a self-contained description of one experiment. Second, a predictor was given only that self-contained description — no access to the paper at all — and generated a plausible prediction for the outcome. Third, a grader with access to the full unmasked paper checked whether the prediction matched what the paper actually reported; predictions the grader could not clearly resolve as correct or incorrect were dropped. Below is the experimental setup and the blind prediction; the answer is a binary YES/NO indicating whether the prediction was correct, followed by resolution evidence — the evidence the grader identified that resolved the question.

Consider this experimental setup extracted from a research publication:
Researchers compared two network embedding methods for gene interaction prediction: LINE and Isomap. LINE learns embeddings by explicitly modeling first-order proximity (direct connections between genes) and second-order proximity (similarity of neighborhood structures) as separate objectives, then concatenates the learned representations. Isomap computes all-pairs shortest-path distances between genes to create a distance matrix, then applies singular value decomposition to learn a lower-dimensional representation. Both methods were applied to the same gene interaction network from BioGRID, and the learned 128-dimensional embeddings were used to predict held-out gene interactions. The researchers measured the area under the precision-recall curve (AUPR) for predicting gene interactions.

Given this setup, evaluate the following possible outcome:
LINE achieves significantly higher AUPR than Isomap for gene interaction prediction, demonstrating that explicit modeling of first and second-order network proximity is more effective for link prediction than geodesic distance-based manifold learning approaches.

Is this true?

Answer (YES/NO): YES